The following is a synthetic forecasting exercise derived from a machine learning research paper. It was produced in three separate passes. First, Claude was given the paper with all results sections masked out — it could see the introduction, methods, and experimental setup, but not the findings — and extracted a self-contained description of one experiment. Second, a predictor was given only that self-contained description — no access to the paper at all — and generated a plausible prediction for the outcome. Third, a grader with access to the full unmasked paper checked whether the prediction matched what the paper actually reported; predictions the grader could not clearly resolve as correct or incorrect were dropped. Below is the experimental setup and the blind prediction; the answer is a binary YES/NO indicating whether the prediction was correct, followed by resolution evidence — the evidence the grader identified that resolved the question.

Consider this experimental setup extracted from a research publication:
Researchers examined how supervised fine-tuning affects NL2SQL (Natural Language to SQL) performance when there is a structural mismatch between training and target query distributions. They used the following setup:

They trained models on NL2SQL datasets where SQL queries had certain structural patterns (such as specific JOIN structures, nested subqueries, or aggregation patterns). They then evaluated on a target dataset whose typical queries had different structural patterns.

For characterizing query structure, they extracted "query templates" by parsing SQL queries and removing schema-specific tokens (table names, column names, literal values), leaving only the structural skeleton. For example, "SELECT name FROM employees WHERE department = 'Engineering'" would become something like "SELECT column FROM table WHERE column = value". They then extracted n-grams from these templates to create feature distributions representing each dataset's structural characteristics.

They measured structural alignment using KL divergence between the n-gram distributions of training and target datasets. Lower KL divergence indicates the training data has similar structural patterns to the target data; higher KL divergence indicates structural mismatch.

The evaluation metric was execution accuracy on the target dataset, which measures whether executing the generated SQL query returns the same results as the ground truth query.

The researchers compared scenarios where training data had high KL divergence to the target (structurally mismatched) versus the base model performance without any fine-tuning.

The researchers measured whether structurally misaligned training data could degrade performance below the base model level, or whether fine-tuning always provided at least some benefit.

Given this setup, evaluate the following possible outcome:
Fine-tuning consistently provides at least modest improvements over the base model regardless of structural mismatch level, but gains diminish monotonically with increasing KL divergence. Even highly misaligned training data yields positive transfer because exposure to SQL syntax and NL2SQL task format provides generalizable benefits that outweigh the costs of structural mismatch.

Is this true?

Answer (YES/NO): NO